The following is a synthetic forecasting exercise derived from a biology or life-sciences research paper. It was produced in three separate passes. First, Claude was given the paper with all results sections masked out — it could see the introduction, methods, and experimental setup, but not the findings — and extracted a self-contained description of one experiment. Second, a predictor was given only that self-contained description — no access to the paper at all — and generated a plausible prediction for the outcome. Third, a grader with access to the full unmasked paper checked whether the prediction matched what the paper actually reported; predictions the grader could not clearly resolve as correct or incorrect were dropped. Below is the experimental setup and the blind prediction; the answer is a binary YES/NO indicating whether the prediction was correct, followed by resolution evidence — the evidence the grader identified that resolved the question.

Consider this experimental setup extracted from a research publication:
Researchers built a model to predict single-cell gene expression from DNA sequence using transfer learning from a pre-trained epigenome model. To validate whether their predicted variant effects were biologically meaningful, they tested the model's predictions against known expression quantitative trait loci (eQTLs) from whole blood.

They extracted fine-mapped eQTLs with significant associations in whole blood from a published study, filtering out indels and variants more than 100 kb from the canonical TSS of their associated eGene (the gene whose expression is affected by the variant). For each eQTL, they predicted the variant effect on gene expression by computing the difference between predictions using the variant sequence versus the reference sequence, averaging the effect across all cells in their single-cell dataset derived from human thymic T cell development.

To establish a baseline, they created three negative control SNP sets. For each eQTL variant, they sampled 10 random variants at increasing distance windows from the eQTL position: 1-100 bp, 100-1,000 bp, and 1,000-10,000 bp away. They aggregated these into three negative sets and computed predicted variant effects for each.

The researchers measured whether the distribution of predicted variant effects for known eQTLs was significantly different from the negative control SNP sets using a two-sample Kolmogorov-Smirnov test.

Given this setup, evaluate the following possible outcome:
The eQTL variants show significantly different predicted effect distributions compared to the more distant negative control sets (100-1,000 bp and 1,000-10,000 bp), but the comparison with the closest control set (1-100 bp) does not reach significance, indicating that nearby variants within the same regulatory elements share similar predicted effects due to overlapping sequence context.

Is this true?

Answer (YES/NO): NO